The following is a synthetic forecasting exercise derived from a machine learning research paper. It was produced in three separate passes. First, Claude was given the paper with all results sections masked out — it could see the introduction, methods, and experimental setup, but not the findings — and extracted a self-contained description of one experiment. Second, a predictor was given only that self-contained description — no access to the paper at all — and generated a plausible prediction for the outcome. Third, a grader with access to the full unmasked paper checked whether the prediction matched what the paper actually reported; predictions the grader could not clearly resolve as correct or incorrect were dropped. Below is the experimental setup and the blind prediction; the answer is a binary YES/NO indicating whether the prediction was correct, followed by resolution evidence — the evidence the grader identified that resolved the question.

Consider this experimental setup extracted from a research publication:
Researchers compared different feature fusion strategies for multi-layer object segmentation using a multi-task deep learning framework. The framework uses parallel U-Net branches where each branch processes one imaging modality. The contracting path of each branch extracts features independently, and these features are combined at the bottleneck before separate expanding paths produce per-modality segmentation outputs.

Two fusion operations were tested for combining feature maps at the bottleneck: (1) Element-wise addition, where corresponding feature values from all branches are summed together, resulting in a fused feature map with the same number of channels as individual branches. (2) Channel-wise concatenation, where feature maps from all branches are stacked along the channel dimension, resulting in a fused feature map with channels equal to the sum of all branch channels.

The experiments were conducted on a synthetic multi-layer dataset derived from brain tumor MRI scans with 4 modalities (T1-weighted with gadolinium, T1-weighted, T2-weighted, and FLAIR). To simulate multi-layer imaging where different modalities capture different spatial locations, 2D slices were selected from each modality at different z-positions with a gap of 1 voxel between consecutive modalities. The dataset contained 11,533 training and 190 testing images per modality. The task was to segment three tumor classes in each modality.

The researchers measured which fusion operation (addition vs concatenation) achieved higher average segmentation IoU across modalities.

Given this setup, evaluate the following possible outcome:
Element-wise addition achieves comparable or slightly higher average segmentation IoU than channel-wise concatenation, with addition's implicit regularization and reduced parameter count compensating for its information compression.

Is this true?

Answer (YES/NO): NO